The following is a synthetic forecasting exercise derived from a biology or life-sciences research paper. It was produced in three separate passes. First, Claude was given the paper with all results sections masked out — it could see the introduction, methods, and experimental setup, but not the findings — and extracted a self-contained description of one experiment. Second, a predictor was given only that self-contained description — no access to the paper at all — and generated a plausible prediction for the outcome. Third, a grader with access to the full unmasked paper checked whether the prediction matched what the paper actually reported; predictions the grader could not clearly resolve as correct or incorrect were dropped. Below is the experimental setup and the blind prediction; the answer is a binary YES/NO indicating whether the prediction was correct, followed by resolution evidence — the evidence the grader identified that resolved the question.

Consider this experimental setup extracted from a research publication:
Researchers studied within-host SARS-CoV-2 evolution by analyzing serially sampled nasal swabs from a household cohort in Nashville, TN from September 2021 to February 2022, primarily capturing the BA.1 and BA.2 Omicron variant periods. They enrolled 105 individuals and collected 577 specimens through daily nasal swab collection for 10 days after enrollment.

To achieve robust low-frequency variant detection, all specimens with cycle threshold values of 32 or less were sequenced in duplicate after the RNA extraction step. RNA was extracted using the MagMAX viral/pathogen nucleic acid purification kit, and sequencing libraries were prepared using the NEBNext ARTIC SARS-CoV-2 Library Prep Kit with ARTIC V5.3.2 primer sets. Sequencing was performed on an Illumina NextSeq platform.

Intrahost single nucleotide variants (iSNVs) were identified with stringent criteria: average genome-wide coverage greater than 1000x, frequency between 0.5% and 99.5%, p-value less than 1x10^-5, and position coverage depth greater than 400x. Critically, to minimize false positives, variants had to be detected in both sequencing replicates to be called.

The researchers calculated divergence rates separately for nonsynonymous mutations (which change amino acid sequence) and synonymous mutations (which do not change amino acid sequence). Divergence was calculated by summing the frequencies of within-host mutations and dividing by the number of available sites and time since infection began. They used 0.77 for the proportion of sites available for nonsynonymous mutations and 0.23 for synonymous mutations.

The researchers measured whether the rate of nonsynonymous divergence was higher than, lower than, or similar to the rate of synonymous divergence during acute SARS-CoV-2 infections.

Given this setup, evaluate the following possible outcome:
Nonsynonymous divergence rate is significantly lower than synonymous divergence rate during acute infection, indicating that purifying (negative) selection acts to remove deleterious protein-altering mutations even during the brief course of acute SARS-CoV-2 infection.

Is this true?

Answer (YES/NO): YES